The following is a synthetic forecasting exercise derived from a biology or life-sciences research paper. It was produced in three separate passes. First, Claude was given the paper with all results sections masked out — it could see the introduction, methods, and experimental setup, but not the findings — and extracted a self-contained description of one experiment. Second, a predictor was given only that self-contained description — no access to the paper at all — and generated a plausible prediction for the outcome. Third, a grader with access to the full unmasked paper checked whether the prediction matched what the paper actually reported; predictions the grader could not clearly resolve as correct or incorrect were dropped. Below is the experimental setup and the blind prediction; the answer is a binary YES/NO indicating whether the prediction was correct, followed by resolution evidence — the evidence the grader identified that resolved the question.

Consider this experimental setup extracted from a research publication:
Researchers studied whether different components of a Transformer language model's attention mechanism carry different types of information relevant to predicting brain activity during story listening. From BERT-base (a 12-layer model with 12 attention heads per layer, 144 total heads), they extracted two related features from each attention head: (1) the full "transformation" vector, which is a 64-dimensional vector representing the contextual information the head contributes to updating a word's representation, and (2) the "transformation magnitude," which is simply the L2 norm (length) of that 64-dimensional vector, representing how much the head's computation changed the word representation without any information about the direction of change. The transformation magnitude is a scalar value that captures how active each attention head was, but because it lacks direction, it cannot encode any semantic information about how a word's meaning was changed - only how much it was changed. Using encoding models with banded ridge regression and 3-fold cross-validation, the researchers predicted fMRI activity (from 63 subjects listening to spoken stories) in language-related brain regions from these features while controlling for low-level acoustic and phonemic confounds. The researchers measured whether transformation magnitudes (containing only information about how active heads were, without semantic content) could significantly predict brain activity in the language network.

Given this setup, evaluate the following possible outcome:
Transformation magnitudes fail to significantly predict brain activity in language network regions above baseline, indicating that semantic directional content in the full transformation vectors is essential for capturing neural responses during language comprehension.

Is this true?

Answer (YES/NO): NO